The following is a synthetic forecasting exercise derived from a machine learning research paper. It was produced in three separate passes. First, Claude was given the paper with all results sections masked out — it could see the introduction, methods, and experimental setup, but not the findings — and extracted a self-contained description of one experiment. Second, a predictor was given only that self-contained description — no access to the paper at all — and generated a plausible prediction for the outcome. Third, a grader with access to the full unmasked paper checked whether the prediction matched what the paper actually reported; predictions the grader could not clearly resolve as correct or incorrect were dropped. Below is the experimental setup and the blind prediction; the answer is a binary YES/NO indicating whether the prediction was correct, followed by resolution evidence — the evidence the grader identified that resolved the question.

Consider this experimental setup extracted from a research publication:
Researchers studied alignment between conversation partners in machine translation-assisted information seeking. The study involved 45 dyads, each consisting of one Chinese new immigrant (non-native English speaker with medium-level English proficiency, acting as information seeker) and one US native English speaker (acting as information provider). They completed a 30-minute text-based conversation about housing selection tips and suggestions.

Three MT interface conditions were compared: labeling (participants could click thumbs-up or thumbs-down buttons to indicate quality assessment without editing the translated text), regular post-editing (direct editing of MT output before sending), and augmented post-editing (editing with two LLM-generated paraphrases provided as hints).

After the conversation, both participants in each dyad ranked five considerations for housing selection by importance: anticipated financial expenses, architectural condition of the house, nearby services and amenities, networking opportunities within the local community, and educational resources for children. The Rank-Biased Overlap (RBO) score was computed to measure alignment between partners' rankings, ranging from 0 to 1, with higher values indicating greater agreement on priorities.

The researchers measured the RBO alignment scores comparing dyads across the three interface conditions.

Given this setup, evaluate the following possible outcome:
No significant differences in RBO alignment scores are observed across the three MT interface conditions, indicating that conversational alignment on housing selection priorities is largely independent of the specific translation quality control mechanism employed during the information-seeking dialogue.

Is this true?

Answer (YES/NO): NO